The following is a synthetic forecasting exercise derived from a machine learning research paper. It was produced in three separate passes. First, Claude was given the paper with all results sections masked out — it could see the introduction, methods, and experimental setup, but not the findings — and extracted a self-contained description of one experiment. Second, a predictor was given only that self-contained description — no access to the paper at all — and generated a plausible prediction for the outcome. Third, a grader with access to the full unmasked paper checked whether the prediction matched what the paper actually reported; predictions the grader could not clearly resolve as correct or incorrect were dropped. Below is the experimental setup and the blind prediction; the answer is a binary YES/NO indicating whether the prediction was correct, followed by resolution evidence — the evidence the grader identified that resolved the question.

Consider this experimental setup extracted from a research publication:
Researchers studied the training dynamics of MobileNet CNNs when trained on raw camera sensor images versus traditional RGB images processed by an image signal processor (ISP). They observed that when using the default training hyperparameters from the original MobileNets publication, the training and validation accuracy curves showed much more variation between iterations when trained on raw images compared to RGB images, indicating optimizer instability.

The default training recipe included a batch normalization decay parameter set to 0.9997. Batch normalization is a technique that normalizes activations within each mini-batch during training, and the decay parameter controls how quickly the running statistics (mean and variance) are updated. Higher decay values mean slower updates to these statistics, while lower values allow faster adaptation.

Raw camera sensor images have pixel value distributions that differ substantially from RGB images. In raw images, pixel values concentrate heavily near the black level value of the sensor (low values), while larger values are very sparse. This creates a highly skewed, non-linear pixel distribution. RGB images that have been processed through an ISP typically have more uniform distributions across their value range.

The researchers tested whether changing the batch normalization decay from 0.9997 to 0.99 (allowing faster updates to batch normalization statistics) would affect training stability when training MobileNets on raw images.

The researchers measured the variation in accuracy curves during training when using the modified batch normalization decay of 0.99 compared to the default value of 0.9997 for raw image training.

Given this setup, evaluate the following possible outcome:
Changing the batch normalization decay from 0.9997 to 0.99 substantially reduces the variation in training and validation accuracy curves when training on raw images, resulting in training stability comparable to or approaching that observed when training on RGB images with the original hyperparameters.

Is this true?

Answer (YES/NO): YES